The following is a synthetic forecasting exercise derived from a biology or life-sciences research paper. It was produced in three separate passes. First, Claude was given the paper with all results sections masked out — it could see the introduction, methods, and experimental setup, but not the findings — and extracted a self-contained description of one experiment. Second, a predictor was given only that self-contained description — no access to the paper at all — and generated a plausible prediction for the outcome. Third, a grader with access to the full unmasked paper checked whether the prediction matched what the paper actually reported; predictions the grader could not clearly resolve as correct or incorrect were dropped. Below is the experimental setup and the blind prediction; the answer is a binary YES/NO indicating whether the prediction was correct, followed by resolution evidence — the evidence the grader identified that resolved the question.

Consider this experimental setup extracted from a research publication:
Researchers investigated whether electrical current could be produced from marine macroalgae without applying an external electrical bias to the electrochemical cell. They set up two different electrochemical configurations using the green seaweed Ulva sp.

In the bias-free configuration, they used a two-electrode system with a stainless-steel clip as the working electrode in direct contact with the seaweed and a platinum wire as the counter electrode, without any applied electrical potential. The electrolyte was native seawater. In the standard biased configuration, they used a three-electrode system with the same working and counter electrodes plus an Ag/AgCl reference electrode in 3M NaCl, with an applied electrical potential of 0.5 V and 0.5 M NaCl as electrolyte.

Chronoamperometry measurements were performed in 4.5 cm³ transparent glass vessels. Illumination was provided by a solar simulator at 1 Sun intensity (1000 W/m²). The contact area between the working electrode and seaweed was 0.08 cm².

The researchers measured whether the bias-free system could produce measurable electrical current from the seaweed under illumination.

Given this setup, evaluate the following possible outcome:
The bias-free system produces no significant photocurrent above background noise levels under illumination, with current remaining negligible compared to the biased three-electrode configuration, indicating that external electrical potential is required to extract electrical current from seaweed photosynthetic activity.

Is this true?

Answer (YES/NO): NO